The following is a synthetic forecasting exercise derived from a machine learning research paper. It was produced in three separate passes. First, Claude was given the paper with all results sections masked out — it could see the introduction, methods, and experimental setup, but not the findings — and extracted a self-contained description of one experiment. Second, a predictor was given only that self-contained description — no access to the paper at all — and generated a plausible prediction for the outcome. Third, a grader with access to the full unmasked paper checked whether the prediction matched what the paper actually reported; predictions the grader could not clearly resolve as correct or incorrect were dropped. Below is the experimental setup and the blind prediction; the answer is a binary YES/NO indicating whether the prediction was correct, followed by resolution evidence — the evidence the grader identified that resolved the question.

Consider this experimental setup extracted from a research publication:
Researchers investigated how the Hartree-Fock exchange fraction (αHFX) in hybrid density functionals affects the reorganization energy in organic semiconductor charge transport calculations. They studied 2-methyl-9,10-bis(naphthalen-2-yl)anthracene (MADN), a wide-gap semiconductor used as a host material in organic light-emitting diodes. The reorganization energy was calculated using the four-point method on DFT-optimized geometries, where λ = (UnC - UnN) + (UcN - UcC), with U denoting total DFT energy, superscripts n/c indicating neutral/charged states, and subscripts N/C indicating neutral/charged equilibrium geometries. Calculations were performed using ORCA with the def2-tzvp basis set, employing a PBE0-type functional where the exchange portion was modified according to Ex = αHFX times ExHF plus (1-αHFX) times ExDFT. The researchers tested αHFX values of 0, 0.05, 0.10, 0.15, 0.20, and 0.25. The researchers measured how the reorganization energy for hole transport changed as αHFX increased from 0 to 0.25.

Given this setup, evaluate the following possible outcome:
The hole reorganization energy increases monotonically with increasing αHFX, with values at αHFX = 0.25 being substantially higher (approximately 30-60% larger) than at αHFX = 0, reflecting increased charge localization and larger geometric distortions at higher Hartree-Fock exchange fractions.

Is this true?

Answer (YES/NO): YES